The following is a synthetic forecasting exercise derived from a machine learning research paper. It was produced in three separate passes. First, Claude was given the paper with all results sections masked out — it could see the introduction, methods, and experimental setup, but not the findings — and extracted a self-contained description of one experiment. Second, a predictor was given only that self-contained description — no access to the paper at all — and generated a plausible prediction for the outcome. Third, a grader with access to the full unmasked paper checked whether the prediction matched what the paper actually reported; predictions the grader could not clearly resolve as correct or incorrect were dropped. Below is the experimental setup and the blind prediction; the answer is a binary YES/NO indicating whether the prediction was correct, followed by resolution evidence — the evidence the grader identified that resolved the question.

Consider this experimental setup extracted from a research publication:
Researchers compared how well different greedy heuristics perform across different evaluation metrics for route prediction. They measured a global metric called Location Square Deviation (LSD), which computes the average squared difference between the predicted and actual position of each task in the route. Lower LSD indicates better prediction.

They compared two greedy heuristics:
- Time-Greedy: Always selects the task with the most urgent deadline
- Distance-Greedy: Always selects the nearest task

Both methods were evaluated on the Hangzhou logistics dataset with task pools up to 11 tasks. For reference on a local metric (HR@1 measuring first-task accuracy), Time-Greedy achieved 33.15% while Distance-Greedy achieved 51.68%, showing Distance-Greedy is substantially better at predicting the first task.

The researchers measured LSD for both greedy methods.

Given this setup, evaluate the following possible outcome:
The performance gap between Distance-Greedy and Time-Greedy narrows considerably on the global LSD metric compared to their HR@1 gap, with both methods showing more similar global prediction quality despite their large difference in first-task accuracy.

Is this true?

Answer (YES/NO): YES